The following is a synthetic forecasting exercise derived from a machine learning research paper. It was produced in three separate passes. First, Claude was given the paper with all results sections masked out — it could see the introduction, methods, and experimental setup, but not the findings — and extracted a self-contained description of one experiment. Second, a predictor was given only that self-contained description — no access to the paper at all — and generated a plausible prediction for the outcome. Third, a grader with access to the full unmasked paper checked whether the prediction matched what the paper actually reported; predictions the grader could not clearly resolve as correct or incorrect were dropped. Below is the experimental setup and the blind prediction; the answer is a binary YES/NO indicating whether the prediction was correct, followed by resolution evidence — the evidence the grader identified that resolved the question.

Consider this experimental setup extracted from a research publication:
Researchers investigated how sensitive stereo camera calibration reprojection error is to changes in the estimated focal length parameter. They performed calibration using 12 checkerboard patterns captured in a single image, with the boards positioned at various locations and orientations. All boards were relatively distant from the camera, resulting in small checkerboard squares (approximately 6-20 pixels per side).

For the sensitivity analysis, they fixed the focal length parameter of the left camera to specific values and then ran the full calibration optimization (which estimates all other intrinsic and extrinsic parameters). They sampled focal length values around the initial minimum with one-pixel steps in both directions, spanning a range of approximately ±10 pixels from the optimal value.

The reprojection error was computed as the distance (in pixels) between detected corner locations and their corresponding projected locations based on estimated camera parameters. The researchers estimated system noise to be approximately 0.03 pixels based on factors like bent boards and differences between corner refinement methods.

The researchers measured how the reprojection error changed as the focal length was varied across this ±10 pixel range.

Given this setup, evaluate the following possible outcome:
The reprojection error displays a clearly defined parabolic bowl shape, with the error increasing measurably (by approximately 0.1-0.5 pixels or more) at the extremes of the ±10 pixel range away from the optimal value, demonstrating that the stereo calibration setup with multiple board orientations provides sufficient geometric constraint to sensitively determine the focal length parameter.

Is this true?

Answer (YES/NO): NO